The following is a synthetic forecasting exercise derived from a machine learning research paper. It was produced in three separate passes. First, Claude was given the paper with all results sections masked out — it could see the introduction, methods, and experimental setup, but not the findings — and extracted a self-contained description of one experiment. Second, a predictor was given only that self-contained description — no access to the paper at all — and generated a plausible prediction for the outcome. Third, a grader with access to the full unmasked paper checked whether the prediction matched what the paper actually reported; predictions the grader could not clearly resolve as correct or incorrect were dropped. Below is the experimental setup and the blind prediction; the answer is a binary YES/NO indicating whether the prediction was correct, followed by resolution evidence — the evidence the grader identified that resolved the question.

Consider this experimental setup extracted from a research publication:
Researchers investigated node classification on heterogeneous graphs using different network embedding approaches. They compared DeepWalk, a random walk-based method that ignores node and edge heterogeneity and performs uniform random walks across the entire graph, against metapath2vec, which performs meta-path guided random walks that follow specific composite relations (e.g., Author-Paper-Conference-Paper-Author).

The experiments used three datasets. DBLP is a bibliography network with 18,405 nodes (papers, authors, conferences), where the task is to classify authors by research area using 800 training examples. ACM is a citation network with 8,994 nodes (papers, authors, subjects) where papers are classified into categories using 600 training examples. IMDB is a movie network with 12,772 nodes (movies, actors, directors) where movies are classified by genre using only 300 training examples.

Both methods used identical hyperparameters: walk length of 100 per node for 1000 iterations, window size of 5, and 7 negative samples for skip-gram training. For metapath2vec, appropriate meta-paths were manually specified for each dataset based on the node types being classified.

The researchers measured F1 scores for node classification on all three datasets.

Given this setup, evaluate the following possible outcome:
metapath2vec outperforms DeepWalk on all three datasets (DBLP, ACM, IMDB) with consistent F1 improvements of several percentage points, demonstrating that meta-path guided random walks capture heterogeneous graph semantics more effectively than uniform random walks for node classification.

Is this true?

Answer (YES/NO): NO